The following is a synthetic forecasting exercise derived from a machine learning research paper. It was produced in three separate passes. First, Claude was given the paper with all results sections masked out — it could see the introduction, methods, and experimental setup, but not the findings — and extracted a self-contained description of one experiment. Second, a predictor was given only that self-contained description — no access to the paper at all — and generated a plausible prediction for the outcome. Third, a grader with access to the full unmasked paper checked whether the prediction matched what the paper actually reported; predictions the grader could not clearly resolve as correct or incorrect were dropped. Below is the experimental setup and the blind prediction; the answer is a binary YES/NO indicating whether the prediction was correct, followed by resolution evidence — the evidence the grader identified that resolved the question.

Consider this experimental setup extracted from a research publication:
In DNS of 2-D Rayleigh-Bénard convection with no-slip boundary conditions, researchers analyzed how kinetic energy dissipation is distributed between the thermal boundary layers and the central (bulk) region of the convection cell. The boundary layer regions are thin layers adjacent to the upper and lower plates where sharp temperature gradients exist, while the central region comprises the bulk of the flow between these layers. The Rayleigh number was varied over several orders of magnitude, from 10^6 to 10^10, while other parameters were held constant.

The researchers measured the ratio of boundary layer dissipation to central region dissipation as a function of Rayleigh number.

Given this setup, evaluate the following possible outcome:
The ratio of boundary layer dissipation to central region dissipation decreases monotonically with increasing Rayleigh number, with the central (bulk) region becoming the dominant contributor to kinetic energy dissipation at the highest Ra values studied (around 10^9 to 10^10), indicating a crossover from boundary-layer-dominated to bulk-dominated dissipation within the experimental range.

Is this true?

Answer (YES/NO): NO